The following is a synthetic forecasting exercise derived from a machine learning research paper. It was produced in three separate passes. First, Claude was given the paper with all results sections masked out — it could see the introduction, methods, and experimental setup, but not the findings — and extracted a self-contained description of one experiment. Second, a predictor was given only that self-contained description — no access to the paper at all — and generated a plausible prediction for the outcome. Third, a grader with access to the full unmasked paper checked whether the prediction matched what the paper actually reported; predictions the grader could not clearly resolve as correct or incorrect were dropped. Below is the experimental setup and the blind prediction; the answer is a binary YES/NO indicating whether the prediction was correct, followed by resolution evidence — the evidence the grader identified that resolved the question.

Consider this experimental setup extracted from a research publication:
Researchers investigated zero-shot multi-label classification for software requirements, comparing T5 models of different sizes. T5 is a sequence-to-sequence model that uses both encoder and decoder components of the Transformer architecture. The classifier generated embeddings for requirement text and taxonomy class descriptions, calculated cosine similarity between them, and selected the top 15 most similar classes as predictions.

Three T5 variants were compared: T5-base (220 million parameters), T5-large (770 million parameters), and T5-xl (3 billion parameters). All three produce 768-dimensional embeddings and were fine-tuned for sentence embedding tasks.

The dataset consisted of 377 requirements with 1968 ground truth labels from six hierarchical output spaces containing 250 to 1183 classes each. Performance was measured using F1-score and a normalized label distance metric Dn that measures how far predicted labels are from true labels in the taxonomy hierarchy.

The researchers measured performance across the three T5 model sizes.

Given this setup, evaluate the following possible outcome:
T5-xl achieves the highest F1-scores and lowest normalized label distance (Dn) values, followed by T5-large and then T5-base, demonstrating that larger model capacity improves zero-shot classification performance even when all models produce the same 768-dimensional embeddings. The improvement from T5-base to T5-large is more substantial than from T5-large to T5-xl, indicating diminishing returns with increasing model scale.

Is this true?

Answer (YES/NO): NO